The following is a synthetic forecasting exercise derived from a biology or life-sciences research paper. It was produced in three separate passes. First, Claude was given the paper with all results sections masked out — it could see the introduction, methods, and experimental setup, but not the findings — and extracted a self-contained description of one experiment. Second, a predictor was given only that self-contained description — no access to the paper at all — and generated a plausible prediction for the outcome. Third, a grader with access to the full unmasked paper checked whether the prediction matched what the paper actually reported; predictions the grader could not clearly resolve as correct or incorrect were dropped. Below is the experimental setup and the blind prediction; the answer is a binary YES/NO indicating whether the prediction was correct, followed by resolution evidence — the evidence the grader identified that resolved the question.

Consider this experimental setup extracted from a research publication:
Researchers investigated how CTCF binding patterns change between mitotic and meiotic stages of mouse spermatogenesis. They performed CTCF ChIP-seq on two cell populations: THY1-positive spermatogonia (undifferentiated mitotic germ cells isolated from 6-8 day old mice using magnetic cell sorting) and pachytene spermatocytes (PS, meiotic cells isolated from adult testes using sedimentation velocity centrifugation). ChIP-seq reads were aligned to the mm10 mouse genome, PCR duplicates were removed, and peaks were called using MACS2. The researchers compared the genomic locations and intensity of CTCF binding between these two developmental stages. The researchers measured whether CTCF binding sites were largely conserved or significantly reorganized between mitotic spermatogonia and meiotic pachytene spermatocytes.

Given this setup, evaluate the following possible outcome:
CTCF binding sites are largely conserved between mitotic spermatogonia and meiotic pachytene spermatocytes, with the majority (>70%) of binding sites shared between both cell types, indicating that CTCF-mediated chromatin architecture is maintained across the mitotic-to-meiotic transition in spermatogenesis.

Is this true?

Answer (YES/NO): NO